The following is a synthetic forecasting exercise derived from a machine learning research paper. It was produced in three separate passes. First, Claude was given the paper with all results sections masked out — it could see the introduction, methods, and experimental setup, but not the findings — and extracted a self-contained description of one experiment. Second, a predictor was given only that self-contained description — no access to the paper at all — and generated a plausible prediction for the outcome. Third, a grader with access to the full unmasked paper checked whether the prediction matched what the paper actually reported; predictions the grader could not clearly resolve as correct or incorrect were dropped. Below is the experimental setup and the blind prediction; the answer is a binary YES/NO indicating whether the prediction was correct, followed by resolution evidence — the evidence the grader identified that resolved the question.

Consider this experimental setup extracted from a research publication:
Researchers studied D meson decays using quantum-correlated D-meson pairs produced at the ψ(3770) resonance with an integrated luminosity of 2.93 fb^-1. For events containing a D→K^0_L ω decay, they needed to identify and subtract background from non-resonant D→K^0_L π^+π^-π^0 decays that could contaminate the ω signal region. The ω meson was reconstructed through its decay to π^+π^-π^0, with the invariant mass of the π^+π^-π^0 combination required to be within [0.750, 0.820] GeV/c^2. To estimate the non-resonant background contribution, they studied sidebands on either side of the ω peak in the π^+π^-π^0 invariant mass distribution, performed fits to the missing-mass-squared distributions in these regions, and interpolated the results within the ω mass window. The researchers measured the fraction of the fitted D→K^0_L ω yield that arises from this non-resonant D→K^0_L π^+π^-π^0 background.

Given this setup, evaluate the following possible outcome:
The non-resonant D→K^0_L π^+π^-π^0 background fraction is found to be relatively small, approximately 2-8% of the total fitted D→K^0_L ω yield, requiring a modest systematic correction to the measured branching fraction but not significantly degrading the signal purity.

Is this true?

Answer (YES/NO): NO